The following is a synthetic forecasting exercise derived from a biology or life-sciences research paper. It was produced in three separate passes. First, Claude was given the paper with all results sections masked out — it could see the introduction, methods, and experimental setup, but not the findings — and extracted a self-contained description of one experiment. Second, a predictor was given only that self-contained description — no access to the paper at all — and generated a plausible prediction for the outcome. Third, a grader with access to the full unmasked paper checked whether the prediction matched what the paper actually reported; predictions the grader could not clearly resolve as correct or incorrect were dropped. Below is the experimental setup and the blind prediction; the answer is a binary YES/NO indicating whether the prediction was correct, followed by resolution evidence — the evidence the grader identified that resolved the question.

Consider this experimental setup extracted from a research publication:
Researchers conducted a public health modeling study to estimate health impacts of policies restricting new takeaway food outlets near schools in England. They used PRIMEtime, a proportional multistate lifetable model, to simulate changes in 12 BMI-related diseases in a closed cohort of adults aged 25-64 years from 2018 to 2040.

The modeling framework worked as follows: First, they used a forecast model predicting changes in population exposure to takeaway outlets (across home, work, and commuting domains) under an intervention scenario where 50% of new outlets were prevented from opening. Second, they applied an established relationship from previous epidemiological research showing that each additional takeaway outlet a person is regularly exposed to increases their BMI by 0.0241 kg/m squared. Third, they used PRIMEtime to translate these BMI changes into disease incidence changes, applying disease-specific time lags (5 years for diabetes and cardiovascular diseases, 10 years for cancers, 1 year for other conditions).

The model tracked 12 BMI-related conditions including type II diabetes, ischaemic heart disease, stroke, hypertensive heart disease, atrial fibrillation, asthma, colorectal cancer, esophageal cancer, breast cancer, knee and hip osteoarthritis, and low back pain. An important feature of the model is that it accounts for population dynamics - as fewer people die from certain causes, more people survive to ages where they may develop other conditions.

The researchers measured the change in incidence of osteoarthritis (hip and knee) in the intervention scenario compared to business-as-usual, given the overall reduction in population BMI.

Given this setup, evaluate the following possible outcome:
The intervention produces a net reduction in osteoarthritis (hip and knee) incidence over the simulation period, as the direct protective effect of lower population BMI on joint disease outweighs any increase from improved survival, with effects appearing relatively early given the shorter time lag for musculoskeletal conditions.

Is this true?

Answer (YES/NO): NO